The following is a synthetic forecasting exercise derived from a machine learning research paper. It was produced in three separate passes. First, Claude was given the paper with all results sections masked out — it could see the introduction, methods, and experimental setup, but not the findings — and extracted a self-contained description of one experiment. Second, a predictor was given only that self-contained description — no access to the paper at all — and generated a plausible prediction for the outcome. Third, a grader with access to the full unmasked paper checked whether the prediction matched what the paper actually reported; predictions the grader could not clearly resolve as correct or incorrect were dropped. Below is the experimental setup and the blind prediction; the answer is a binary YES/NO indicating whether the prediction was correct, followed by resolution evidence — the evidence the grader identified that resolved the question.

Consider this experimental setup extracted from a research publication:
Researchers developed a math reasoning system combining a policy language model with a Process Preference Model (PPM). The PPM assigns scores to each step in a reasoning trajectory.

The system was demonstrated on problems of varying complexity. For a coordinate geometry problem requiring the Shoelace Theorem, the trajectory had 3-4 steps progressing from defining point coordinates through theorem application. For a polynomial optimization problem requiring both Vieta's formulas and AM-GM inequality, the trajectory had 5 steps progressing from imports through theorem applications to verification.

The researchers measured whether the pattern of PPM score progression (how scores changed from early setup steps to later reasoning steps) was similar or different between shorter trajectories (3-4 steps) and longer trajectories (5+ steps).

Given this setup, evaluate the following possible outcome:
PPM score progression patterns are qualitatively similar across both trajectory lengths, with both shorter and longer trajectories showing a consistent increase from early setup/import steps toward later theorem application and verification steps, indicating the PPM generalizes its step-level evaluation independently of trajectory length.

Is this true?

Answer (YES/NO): YES